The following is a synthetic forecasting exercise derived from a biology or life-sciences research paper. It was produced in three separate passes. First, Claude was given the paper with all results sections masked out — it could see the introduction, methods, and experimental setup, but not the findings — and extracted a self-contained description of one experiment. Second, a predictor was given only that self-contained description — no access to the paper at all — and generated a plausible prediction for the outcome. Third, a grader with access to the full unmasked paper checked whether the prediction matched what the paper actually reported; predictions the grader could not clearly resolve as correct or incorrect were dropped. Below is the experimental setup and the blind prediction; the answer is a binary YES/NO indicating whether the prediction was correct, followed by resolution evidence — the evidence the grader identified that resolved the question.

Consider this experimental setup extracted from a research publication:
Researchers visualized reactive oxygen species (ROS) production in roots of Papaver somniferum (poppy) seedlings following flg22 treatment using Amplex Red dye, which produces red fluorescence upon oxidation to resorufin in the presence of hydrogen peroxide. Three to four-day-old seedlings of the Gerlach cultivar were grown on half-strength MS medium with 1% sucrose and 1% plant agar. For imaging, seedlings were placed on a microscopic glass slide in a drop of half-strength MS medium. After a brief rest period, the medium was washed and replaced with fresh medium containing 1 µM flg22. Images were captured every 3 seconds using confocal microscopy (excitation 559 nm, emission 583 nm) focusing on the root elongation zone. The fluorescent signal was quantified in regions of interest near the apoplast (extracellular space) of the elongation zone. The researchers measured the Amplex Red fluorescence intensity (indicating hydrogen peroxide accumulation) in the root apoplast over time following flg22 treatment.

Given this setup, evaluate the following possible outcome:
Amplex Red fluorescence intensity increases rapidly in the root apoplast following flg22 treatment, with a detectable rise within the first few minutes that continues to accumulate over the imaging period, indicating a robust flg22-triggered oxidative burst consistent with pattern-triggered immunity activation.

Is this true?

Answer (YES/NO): YES